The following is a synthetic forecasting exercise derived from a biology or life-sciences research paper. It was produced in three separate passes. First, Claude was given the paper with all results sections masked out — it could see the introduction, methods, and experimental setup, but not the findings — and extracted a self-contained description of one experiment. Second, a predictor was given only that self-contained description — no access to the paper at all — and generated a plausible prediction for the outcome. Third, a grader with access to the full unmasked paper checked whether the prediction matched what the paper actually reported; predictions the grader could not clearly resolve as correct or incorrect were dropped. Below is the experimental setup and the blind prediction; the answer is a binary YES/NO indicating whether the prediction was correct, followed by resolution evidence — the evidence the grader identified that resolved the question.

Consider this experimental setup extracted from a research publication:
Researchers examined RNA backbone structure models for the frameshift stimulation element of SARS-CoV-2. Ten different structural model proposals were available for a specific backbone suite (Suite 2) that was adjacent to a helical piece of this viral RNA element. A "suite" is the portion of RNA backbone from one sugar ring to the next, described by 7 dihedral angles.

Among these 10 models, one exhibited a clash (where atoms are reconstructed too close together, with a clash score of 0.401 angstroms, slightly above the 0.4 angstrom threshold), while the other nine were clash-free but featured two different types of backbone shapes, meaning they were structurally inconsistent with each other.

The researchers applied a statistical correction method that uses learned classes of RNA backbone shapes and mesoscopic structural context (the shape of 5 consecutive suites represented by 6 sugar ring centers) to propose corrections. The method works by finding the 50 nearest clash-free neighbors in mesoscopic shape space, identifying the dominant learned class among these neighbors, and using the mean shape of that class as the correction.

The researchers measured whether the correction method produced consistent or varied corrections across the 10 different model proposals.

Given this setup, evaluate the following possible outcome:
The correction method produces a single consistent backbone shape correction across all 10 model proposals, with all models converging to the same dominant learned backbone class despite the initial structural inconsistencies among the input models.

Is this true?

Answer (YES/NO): YES